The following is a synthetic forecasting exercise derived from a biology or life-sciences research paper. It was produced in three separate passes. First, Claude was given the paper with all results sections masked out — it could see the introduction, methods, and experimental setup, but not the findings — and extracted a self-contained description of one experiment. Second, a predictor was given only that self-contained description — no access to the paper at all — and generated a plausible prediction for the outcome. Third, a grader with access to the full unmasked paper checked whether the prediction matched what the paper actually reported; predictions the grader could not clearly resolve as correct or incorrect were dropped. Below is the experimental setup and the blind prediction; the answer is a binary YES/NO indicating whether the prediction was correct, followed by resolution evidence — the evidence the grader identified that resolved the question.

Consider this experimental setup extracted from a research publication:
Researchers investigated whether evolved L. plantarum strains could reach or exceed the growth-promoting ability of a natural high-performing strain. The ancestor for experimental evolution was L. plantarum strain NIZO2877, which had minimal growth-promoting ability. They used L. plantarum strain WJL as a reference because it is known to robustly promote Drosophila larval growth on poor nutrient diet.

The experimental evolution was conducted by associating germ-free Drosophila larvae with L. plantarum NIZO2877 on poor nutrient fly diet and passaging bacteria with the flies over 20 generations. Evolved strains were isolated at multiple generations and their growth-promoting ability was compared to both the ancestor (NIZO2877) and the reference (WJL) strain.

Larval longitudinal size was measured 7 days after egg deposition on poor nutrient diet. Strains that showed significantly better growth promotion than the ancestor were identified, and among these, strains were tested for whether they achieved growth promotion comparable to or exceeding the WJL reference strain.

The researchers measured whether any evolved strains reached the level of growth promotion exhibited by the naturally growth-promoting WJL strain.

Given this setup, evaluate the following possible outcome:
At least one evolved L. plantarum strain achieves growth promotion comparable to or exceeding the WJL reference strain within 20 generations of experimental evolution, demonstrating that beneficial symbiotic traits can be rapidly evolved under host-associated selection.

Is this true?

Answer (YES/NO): YES